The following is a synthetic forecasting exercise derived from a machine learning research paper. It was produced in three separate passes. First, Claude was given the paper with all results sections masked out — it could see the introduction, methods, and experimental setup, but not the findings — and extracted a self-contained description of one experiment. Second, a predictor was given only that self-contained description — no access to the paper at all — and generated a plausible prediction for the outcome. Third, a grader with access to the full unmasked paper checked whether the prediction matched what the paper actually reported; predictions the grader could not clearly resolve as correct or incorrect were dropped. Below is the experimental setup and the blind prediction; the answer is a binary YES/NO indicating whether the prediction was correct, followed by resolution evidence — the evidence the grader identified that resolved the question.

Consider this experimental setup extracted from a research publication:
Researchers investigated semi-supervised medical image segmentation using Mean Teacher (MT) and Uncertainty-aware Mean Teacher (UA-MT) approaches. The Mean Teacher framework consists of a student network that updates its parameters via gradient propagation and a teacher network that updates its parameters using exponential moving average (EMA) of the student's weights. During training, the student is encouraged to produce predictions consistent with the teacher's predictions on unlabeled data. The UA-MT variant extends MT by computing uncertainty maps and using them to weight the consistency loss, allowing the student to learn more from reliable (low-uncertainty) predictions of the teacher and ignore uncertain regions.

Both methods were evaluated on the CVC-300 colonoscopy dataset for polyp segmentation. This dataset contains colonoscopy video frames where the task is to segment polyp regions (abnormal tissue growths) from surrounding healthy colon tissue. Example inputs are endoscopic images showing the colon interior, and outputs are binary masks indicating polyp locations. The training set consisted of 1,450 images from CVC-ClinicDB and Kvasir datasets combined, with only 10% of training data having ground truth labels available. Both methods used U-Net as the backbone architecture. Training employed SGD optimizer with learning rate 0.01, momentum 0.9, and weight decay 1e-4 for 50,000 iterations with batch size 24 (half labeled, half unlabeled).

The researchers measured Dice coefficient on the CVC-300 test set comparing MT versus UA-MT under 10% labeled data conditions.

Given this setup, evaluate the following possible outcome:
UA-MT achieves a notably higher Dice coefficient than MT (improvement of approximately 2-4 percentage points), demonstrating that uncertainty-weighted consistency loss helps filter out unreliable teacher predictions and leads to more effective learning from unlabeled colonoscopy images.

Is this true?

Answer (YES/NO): NO